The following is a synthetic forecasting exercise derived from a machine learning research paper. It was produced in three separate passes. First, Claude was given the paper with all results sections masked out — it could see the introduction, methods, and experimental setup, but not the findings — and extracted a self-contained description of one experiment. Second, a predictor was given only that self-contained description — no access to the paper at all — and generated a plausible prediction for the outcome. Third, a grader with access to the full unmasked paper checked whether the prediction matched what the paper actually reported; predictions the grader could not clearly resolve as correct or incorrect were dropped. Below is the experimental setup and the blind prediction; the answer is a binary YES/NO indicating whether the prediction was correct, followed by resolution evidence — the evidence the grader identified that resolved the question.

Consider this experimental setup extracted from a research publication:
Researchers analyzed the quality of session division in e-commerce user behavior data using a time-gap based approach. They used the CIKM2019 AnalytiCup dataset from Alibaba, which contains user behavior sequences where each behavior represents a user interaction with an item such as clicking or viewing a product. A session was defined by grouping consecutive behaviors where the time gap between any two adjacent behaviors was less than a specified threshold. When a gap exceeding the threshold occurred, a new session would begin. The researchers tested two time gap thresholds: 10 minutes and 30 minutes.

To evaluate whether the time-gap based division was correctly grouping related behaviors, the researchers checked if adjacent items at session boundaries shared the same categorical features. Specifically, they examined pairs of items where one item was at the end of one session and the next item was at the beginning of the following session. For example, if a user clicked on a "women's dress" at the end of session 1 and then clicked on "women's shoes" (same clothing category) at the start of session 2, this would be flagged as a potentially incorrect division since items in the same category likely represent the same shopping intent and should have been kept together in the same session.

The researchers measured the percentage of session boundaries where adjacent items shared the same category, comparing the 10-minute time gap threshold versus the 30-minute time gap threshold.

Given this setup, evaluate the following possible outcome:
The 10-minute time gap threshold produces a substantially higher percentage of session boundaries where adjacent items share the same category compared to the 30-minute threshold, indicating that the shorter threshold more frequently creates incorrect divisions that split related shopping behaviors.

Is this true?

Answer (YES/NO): NO